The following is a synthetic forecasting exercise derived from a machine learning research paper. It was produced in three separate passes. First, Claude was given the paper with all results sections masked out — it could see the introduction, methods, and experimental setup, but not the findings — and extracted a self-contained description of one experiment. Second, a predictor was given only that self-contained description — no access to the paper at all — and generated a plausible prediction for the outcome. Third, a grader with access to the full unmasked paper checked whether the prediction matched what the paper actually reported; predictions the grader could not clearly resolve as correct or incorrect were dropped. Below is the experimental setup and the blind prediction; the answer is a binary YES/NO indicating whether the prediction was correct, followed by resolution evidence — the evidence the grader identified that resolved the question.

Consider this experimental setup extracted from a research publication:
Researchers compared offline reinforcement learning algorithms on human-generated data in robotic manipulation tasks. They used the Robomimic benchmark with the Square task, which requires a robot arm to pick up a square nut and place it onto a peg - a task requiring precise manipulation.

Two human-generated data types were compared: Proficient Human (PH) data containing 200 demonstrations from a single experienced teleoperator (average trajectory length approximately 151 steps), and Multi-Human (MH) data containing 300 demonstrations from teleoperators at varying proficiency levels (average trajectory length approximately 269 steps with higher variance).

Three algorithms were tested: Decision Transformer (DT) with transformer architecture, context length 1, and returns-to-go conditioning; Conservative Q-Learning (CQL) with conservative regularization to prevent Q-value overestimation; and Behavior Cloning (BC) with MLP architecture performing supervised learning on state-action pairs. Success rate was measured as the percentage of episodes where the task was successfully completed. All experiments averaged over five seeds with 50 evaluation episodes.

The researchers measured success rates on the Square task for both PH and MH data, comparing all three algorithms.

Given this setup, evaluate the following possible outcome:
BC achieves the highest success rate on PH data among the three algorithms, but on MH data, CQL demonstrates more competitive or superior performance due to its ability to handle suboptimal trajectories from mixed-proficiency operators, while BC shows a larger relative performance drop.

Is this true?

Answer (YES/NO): NO